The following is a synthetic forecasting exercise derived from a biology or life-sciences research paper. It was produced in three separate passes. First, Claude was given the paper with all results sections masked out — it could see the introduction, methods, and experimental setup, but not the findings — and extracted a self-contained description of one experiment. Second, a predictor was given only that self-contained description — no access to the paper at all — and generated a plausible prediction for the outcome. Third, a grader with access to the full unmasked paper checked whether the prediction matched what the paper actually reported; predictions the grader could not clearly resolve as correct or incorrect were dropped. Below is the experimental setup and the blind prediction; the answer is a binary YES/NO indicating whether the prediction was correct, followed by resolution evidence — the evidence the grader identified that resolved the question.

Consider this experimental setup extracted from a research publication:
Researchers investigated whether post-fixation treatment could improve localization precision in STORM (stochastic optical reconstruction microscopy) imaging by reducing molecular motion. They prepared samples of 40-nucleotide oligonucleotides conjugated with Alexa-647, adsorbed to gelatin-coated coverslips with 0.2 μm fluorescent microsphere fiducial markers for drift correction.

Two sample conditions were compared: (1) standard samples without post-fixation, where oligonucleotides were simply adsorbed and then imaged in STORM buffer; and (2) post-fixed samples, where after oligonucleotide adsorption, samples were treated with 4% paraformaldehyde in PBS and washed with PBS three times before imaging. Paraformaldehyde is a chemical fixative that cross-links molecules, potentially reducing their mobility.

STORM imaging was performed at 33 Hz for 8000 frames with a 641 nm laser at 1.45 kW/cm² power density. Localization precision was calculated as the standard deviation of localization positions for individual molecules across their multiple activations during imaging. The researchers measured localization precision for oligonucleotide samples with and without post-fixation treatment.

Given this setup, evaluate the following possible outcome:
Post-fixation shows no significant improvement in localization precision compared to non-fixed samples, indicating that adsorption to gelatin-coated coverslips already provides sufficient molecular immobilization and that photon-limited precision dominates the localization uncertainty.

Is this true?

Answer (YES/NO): NO